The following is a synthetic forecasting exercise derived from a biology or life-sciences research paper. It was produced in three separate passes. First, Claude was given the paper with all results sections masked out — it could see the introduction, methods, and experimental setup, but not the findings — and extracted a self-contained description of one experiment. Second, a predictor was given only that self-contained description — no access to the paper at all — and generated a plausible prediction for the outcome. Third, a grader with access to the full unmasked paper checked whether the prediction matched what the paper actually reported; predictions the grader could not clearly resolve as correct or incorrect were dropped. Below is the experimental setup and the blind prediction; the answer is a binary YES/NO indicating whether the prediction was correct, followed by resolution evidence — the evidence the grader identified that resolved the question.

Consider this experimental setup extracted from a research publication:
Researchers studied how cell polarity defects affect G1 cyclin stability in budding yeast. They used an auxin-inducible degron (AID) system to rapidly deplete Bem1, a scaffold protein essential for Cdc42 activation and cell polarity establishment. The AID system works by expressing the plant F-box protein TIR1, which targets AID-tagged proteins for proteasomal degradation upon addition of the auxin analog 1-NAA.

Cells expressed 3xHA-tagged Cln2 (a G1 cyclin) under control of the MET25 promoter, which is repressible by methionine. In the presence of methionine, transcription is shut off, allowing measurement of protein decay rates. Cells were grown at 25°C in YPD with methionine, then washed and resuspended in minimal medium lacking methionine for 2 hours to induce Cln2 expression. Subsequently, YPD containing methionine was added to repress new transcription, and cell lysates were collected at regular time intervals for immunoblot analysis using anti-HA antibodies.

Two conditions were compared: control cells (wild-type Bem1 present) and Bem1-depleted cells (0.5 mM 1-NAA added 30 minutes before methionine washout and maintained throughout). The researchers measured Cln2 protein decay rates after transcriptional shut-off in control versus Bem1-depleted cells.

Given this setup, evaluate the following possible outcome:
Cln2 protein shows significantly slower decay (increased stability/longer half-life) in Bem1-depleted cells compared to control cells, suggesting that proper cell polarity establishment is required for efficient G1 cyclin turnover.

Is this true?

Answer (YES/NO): YES